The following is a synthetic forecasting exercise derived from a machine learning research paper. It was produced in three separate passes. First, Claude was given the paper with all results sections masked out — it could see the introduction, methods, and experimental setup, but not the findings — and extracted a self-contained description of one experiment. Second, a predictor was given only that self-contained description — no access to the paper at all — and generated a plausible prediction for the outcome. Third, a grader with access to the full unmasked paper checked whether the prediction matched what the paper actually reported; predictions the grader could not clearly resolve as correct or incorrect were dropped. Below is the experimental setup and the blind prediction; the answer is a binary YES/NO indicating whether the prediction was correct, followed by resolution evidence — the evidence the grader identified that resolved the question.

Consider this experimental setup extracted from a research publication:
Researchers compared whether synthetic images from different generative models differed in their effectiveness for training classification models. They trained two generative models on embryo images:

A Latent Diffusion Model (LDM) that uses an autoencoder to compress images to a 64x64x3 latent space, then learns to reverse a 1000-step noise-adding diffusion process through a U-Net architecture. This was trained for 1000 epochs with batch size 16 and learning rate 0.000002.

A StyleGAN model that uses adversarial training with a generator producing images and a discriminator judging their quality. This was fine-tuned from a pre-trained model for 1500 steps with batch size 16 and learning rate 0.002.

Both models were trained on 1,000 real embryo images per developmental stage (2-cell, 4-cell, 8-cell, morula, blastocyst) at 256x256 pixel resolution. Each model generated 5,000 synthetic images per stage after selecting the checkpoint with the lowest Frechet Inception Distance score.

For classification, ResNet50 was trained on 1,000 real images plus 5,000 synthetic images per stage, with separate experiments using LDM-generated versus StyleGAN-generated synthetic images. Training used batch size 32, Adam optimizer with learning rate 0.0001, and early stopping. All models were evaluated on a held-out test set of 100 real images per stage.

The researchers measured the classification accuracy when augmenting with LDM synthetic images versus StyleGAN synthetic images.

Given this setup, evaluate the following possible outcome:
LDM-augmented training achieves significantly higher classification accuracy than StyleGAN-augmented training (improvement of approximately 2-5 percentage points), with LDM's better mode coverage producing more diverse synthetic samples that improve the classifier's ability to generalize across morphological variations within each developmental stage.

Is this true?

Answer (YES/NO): NO